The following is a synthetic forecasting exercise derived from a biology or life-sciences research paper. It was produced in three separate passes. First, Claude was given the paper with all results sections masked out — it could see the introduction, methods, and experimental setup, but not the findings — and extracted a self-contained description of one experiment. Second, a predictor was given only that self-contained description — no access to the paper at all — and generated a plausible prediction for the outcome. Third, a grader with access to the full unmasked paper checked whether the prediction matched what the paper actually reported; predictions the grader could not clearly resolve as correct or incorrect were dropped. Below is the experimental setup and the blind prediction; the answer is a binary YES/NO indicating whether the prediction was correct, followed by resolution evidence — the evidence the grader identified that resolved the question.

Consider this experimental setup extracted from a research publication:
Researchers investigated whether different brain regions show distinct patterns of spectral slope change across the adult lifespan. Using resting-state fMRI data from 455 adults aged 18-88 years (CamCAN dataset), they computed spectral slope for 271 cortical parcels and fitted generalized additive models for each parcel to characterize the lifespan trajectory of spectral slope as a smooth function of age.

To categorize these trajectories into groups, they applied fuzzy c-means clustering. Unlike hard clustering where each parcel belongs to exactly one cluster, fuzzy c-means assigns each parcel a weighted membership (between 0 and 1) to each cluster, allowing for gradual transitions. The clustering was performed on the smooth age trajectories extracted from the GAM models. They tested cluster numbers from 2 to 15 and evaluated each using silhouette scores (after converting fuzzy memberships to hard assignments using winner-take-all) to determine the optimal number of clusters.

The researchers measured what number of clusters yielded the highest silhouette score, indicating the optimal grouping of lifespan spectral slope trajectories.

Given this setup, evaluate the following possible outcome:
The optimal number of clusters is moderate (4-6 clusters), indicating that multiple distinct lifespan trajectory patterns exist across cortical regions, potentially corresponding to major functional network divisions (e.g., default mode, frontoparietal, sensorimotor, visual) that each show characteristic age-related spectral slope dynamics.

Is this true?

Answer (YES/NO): NO